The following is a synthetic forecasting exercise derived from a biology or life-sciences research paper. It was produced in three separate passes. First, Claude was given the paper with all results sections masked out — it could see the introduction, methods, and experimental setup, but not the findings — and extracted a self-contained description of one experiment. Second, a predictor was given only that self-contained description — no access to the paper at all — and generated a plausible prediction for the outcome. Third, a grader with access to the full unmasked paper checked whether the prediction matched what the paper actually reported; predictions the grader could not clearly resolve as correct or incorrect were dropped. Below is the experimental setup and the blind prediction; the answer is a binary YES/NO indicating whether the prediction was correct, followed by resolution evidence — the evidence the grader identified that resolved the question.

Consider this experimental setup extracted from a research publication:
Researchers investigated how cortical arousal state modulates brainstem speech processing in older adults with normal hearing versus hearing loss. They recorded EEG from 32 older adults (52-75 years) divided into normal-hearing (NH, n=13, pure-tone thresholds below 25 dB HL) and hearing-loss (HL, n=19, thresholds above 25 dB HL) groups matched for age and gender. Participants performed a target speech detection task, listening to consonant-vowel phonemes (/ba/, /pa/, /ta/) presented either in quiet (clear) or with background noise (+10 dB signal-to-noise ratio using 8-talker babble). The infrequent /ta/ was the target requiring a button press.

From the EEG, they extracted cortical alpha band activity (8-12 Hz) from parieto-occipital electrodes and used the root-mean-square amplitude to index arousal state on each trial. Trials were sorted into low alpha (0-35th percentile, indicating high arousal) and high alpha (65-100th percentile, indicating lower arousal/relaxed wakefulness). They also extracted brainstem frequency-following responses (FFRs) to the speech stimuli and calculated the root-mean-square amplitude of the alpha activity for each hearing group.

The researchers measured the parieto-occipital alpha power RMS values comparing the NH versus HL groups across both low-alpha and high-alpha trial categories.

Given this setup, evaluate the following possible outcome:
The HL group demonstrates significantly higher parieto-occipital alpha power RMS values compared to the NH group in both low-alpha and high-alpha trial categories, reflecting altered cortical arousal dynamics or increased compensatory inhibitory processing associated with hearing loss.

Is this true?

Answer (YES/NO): NO